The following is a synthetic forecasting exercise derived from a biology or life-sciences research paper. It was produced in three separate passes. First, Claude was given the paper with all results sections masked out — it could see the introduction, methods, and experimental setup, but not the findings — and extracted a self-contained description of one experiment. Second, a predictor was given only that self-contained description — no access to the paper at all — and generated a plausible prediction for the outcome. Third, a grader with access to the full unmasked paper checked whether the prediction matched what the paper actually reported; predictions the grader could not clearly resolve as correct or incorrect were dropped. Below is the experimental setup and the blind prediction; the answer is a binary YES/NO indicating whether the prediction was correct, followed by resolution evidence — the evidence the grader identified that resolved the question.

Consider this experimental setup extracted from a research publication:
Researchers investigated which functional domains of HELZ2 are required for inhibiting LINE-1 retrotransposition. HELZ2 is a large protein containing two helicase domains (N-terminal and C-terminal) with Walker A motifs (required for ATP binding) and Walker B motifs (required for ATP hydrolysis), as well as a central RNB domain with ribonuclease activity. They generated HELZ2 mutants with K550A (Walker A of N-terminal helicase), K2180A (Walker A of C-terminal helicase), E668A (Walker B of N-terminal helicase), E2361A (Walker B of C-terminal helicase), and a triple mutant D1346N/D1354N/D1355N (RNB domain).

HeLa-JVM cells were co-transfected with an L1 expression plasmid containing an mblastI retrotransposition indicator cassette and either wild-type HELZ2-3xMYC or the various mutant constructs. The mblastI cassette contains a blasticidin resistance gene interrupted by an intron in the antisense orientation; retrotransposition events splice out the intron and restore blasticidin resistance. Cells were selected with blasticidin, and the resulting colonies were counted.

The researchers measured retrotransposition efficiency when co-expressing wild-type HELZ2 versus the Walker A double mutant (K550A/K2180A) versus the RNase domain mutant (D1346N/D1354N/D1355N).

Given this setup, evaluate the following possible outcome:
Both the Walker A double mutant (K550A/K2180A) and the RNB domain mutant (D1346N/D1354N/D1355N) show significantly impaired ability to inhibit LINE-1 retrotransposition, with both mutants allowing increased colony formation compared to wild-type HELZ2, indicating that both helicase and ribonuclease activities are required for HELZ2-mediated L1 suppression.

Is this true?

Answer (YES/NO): NO